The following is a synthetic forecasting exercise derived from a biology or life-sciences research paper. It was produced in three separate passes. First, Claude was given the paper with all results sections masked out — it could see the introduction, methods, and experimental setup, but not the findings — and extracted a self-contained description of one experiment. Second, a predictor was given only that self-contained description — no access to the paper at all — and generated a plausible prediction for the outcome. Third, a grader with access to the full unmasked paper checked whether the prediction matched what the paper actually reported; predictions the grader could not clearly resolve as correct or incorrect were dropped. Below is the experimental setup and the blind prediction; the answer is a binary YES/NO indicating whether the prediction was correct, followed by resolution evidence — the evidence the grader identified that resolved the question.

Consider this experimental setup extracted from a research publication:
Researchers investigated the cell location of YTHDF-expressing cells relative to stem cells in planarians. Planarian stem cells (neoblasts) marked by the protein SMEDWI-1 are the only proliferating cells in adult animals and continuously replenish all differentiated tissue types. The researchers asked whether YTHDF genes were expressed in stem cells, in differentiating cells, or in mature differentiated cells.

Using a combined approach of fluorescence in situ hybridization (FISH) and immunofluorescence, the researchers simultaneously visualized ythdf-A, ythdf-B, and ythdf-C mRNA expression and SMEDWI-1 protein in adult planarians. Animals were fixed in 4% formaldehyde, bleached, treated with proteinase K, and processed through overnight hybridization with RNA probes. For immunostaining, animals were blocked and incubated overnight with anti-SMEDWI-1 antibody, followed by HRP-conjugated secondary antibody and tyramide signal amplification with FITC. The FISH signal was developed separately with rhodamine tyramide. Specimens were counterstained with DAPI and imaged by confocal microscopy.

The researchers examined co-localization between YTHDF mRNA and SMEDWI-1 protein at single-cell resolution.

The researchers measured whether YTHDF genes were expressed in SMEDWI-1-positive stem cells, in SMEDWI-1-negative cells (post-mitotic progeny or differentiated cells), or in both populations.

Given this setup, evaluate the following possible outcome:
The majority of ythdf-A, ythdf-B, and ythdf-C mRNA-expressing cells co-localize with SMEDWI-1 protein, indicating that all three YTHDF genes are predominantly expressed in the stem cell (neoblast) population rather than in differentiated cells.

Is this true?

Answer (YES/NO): NO